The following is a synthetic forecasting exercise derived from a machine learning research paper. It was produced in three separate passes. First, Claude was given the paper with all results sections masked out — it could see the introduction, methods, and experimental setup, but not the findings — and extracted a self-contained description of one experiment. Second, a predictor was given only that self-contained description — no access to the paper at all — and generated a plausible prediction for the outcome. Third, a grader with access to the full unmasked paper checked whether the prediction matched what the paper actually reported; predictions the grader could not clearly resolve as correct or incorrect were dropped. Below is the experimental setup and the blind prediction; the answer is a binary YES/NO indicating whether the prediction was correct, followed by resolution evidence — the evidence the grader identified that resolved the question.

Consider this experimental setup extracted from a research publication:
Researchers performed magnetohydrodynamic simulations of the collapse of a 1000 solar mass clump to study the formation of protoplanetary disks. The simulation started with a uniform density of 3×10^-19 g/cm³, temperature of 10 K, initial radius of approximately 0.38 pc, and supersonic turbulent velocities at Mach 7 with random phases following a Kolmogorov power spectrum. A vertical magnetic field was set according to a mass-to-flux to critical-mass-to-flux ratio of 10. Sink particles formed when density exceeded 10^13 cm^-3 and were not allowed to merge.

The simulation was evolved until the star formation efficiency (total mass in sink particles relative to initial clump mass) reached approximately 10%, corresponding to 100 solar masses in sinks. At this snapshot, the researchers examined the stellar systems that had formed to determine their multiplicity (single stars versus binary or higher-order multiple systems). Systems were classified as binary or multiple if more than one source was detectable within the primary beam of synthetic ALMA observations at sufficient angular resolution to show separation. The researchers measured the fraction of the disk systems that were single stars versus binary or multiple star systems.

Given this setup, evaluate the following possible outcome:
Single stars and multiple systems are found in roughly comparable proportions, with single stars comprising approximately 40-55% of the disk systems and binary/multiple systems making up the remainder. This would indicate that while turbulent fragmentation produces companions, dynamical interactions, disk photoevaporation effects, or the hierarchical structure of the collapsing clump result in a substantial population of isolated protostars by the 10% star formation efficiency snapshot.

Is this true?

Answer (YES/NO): NO